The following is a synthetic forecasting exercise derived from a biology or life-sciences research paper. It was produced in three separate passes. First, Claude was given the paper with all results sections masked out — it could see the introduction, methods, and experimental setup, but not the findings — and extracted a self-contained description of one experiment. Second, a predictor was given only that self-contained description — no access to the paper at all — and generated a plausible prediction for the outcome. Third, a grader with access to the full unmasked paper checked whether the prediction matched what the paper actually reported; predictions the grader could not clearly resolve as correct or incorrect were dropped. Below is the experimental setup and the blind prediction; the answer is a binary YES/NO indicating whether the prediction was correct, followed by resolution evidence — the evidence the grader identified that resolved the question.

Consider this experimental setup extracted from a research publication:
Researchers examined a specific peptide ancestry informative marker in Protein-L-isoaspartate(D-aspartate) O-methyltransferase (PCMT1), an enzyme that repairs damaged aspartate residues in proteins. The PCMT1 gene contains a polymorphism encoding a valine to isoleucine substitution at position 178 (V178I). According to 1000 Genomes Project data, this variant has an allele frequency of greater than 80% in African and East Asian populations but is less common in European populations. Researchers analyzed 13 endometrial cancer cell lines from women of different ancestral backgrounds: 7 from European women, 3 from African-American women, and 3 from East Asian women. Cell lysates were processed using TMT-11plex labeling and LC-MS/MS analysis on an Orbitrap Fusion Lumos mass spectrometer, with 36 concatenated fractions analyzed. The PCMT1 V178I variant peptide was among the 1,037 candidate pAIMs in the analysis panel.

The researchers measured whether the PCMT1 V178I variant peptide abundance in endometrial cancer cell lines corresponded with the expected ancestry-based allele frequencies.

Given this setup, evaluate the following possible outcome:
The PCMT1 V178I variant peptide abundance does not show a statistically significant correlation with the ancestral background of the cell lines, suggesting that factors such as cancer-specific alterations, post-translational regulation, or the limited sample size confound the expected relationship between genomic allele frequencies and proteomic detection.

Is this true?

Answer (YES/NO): NO